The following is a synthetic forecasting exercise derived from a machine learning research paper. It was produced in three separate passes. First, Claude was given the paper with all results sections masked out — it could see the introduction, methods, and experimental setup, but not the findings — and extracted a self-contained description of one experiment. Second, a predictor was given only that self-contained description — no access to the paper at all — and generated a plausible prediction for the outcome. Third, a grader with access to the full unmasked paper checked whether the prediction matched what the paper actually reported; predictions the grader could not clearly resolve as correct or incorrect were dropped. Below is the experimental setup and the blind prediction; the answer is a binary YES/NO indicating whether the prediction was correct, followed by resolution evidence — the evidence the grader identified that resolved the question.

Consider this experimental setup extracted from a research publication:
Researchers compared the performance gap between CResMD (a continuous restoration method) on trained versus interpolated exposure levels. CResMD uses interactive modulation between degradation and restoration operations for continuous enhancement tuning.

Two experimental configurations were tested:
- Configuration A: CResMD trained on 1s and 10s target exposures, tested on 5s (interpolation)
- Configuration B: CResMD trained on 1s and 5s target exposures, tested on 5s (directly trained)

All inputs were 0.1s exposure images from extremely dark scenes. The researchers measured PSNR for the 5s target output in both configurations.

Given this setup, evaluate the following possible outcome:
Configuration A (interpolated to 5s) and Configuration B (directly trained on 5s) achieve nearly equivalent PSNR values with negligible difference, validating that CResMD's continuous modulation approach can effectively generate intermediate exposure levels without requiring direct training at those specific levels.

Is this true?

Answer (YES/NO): NO